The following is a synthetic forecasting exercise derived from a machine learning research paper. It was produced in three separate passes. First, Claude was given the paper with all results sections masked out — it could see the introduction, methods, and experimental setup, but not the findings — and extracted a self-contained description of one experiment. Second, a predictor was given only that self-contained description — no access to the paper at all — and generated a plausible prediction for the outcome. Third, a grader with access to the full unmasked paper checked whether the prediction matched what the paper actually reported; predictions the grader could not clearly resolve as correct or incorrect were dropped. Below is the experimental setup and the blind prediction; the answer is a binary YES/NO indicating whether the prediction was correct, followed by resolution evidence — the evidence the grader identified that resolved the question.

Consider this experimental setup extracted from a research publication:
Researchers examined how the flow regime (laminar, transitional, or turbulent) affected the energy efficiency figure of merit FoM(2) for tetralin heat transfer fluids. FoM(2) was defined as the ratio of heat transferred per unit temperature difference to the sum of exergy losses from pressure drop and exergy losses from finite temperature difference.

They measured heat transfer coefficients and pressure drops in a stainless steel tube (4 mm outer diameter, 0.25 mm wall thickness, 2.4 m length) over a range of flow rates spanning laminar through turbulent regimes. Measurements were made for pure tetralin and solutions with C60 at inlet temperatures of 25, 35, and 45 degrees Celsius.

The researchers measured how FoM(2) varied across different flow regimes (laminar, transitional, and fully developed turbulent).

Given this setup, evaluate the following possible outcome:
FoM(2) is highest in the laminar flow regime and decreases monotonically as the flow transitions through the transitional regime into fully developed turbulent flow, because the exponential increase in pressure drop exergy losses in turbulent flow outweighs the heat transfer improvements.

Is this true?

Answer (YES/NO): NO